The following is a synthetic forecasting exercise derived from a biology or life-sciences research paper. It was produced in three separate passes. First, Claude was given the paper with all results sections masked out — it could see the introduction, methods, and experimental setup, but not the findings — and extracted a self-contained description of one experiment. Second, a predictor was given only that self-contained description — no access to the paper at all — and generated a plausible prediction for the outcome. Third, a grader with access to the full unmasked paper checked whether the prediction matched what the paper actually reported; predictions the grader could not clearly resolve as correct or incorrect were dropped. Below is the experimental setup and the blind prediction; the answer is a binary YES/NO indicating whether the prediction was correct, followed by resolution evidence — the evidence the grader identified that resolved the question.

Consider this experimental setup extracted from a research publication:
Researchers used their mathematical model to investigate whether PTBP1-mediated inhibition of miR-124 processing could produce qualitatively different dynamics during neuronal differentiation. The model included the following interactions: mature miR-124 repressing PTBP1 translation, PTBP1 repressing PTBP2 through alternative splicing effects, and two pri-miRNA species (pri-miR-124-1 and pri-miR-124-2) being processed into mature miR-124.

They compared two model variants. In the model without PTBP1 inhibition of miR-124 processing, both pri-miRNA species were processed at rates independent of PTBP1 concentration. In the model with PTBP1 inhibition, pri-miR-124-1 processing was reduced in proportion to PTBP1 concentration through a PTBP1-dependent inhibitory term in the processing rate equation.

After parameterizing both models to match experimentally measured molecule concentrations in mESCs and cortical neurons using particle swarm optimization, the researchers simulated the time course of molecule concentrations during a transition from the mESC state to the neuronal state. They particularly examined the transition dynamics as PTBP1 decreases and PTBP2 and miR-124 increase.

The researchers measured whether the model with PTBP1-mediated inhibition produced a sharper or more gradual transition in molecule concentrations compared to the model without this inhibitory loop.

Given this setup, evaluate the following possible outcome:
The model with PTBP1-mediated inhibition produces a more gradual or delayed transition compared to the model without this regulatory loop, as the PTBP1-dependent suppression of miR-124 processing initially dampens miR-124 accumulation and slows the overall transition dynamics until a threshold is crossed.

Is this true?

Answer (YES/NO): NO